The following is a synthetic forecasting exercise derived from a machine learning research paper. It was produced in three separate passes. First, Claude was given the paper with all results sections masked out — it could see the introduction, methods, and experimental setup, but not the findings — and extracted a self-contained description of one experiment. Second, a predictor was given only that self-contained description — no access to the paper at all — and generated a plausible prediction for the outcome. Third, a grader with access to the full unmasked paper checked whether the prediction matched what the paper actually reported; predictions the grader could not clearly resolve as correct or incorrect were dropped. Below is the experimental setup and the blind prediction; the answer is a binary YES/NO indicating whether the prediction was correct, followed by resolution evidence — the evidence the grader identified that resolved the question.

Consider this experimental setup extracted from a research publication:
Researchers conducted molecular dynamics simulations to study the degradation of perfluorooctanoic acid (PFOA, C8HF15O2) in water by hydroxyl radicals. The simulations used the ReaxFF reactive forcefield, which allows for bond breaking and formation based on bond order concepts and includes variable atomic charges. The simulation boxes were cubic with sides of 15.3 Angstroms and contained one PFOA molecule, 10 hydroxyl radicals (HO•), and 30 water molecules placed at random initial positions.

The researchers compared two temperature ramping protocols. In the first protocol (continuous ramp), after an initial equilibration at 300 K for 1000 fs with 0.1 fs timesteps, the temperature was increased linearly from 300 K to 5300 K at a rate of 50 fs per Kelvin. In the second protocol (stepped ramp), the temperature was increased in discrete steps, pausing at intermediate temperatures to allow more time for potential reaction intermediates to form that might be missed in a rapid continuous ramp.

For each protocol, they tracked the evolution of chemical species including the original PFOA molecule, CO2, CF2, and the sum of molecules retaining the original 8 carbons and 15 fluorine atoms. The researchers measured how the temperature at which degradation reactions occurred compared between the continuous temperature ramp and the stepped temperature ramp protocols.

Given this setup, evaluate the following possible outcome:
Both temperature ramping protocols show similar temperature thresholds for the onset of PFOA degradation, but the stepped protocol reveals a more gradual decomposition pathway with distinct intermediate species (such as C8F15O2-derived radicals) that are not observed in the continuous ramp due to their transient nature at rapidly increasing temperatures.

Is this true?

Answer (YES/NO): NO